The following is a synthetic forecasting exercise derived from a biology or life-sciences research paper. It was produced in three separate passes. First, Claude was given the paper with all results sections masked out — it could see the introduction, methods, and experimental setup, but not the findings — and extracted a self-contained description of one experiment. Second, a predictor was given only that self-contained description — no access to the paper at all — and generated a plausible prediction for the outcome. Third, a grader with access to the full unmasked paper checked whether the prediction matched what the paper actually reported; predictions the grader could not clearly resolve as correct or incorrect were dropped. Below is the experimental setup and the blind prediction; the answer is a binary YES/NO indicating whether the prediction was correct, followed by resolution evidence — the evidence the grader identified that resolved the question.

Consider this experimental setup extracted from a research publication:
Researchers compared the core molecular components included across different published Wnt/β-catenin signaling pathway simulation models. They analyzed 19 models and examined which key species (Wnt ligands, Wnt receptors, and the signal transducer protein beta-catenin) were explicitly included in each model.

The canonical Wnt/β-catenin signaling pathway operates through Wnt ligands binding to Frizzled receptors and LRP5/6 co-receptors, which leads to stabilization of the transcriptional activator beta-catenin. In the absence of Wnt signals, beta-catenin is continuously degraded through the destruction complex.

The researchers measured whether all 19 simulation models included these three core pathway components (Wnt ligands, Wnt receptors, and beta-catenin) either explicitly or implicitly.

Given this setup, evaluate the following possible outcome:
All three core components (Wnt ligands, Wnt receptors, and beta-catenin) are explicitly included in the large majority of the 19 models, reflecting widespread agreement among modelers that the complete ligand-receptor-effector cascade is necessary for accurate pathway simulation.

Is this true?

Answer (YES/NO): NO